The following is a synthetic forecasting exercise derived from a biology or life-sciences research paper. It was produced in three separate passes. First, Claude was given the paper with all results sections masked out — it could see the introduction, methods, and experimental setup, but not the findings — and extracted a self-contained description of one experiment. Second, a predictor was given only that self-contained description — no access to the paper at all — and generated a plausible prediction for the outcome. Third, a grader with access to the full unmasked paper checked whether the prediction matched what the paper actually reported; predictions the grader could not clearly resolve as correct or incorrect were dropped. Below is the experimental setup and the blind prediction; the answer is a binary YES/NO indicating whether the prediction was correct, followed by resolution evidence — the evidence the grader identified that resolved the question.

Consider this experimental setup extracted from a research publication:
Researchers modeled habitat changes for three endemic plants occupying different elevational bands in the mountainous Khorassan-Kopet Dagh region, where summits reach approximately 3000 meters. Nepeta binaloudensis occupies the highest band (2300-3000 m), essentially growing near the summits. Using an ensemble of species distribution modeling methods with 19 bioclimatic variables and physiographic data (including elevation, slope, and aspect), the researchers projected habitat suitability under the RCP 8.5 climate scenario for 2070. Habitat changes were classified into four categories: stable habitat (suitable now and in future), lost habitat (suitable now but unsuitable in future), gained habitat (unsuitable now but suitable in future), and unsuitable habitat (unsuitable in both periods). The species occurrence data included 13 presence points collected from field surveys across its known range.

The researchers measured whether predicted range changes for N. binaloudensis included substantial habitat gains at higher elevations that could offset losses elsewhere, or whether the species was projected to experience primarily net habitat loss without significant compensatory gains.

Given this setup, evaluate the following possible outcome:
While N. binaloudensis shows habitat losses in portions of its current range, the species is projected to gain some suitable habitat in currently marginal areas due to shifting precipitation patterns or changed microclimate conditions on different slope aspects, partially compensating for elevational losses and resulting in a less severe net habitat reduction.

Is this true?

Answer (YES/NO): NO